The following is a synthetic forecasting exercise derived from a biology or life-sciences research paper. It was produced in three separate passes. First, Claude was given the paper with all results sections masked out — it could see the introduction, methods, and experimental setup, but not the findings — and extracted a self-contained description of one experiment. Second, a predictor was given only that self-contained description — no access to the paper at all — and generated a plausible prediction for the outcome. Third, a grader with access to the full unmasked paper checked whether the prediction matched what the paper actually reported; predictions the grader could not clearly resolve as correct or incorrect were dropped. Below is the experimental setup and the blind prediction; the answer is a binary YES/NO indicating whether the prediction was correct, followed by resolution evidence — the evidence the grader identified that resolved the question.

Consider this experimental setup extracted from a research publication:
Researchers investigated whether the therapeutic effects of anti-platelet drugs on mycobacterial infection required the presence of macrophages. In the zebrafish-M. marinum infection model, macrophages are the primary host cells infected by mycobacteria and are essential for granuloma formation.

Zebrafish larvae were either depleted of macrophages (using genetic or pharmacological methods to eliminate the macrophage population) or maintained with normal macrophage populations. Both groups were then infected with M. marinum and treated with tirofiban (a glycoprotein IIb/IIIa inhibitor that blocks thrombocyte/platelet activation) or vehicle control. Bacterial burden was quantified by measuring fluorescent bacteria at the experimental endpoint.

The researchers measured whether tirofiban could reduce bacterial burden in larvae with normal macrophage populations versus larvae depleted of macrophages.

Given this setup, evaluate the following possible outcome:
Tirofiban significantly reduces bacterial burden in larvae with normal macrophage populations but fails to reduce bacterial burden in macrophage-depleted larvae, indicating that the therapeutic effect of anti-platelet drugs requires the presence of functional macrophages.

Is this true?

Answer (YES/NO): YES